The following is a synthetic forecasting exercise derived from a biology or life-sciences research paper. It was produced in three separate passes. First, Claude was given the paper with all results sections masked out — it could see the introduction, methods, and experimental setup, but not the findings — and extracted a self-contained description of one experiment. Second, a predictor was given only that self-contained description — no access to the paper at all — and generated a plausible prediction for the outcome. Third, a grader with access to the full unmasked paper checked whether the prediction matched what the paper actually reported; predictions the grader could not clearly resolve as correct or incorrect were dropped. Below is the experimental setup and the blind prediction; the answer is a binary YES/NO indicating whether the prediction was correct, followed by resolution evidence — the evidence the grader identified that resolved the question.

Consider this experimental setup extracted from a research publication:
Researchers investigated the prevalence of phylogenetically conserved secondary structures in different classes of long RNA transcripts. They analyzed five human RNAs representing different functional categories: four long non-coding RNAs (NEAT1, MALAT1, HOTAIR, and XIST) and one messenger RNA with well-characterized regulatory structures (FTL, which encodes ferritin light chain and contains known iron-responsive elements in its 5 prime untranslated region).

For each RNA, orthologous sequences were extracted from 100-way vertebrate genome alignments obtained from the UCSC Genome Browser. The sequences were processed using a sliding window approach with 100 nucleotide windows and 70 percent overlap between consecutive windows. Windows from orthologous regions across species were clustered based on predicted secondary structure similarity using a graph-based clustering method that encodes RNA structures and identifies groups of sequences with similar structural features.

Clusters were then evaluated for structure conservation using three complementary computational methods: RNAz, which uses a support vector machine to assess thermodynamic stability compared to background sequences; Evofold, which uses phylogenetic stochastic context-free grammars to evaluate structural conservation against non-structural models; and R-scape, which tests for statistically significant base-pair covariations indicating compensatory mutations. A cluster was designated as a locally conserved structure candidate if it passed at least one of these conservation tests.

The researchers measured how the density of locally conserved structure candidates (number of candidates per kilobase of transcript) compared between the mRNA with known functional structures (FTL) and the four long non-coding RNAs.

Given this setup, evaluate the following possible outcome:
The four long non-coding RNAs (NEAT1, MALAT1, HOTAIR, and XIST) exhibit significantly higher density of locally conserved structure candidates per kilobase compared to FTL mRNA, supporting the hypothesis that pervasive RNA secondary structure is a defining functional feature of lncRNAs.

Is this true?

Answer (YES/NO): NO